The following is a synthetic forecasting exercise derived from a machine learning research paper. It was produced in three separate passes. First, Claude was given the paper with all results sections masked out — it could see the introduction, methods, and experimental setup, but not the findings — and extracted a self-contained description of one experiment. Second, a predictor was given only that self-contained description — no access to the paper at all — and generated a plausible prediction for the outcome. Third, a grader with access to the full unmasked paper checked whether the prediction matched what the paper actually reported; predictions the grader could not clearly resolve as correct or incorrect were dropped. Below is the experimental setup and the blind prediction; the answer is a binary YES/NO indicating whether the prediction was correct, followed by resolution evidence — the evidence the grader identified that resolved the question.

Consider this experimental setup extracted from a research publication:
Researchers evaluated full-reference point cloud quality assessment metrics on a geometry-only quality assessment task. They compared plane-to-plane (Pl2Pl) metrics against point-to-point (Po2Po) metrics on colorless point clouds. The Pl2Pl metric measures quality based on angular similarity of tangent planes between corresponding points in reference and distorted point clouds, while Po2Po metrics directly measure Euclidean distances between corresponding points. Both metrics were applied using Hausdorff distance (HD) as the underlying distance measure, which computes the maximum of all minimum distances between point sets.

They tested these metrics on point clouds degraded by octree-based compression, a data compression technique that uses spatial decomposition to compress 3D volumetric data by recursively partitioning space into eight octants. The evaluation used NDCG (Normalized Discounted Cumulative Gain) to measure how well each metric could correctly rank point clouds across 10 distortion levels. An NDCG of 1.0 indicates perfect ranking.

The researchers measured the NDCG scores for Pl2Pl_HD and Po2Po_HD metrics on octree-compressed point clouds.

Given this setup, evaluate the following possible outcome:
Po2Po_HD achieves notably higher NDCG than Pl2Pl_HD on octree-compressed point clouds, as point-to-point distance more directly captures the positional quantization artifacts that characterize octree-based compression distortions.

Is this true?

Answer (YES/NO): YES